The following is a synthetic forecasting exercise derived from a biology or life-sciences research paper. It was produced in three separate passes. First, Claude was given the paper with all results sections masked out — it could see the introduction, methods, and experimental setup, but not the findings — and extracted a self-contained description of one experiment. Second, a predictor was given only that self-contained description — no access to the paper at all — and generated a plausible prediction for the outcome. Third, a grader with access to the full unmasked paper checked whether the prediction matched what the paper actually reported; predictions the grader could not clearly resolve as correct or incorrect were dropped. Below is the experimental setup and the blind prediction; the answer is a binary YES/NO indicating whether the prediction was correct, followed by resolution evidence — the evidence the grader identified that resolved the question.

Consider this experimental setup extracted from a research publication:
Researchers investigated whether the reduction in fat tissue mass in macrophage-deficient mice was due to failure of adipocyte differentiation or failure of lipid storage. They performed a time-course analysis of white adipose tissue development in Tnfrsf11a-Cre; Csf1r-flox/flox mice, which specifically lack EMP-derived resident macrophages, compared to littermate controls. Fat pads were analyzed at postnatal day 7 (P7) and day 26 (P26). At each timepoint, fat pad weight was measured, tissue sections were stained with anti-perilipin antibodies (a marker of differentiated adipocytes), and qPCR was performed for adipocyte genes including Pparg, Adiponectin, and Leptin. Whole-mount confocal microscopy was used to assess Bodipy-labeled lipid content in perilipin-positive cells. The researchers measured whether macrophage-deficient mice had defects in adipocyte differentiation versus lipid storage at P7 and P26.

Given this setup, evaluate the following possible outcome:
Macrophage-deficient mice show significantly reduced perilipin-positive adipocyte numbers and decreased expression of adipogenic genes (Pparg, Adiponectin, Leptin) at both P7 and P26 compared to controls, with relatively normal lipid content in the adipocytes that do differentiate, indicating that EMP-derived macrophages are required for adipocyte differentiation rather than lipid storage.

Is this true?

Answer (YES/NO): NO